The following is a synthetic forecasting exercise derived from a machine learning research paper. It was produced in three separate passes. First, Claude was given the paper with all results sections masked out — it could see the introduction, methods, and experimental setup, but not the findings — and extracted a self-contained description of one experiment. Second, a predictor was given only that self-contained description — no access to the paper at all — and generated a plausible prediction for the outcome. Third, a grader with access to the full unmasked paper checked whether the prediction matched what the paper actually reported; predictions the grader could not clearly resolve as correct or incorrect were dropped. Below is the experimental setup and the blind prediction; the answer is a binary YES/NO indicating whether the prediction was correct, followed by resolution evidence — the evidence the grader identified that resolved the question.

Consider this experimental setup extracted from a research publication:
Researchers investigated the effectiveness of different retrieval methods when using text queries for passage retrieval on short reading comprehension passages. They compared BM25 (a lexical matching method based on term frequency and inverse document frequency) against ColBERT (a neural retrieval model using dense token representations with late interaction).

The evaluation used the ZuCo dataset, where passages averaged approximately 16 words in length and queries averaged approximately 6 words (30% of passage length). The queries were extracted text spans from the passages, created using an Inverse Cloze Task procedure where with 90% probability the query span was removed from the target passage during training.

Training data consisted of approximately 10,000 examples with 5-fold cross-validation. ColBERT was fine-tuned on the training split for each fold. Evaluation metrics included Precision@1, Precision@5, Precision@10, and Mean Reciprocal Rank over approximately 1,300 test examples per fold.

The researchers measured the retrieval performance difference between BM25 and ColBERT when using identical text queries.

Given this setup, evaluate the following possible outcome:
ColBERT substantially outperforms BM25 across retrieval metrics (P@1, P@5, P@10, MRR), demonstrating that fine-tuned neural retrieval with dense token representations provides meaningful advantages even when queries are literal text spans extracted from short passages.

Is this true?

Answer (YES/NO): YES